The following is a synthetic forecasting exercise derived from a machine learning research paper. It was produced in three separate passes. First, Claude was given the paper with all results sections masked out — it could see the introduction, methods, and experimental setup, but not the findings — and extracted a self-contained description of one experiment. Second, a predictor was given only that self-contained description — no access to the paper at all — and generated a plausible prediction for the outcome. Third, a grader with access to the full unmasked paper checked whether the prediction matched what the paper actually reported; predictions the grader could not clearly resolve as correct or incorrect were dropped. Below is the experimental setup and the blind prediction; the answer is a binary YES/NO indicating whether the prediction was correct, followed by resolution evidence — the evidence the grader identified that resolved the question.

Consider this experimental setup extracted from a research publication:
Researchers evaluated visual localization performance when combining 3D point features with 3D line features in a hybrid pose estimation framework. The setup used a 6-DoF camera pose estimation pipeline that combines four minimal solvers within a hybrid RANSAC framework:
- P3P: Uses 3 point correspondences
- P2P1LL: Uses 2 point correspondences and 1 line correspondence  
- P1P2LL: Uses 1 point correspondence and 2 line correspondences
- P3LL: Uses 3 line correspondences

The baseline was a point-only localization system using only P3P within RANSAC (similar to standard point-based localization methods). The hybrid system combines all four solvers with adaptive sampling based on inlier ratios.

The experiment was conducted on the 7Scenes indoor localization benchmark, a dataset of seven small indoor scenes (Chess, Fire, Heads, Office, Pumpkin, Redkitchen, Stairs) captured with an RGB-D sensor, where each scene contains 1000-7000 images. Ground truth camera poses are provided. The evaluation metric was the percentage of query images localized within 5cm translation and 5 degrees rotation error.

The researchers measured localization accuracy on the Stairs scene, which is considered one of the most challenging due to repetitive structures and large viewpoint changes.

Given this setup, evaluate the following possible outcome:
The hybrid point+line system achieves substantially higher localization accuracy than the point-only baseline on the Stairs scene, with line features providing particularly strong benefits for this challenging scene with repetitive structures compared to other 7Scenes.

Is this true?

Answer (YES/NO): YES